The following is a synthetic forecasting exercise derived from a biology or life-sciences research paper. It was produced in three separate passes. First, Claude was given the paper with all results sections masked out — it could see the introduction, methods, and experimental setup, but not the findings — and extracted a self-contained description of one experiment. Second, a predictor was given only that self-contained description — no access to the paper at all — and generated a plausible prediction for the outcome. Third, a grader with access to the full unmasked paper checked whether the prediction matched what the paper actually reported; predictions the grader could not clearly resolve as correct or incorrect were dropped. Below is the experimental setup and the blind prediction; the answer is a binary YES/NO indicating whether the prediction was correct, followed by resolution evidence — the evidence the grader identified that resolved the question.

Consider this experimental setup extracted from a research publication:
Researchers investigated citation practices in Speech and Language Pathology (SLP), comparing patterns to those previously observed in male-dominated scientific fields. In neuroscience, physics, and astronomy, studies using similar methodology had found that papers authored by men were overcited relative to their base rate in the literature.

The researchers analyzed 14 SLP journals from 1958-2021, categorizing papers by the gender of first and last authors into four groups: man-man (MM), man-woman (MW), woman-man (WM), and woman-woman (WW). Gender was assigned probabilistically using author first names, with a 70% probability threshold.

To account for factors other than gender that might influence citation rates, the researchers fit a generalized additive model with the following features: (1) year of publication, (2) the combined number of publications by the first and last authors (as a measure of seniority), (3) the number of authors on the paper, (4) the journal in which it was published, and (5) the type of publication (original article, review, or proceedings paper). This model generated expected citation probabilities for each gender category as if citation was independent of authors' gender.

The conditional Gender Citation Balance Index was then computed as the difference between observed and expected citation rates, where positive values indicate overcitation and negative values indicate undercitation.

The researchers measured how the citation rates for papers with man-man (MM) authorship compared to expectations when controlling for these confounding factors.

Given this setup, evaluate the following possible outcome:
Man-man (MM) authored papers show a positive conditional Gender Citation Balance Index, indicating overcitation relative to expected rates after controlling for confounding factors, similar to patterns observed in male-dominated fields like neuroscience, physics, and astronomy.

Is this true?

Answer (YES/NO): NO